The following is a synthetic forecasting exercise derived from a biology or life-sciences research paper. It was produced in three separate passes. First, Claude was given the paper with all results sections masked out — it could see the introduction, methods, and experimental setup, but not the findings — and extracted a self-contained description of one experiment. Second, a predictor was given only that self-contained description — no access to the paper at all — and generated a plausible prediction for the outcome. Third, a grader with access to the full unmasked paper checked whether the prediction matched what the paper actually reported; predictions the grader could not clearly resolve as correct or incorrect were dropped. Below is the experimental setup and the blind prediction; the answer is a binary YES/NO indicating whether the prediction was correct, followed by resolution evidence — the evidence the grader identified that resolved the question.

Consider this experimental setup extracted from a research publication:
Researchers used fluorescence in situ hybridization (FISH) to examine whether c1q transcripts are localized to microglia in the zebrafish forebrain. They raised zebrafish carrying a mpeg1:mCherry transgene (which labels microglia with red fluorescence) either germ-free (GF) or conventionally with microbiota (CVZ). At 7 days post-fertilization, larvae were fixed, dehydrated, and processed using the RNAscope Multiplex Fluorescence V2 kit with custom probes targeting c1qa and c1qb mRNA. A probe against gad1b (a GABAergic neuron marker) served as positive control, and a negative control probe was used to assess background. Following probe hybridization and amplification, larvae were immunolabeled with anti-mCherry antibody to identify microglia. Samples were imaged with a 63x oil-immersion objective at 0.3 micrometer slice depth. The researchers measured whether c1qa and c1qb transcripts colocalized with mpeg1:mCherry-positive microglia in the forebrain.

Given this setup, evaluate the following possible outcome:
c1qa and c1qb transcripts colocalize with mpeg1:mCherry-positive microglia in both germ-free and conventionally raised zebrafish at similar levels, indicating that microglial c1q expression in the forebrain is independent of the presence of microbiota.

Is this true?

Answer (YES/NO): NO